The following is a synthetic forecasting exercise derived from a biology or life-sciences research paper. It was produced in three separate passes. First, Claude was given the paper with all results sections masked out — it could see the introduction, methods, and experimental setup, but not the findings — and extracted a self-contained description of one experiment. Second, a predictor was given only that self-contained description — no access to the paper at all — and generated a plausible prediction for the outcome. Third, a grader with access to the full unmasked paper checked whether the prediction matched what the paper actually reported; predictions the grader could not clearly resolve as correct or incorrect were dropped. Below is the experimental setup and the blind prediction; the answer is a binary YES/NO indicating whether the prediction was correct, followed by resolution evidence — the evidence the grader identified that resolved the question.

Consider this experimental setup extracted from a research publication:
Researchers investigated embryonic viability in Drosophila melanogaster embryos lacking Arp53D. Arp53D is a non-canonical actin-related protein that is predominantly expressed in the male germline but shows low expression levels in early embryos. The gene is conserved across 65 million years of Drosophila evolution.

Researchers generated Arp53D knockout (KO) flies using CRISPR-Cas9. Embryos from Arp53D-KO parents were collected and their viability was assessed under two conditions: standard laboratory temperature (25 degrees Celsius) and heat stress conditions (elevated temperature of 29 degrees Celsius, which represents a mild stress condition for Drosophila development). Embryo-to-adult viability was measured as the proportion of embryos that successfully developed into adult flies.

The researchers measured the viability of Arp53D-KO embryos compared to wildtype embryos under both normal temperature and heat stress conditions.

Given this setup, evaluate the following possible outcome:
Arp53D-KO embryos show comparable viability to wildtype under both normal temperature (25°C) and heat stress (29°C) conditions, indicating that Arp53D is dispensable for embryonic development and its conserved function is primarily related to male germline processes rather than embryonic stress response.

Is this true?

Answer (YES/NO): NO